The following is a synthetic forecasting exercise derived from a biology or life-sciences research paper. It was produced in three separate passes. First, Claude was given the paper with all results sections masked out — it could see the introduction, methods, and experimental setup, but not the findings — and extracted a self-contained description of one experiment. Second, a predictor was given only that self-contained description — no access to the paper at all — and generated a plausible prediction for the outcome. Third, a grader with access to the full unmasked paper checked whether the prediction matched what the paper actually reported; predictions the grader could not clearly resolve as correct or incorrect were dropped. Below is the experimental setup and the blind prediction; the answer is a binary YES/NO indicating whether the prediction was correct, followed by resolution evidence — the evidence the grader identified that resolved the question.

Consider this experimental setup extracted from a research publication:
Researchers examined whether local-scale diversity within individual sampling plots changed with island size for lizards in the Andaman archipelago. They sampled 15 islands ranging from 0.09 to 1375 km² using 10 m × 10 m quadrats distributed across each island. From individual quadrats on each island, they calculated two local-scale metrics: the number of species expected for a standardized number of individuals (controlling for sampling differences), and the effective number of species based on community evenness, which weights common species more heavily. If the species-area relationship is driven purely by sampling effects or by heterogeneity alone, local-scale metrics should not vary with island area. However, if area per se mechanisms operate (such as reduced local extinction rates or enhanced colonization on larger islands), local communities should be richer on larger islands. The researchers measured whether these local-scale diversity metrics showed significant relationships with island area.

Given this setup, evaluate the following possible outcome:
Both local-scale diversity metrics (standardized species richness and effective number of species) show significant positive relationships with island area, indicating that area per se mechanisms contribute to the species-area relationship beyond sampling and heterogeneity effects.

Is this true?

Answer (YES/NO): YES